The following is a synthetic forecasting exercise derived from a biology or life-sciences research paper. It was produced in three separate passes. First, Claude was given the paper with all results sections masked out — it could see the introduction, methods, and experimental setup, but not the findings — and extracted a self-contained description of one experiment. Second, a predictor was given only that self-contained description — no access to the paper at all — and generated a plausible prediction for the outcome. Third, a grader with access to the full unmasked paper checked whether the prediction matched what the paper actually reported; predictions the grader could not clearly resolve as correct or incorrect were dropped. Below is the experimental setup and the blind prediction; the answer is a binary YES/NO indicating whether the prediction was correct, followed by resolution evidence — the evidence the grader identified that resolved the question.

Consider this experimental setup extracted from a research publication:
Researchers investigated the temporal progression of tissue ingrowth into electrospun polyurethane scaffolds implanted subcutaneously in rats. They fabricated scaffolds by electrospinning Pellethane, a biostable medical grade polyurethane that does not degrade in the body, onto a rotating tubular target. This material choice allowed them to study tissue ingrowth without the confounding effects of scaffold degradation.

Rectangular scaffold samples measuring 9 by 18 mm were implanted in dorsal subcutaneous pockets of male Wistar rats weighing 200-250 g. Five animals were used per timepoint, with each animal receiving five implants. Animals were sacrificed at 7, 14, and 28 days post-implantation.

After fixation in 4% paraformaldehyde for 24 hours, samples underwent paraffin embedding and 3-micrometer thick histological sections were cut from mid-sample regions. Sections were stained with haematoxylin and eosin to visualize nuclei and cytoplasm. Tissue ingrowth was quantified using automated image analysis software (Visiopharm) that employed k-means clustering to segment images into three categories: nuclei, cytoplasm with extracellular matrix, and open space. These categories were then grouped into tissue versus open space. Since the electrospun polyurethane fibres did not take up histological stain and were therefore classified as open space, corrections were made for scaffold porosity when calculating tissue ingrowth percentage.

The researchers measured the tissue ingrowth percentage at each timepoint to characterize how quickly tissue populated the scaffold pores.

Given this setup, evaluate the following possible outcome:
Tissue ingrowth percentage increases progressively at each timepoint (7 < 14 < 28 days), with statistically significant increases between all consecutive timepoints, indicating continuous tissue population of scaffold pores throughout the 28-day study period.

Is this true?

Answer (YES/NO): NO